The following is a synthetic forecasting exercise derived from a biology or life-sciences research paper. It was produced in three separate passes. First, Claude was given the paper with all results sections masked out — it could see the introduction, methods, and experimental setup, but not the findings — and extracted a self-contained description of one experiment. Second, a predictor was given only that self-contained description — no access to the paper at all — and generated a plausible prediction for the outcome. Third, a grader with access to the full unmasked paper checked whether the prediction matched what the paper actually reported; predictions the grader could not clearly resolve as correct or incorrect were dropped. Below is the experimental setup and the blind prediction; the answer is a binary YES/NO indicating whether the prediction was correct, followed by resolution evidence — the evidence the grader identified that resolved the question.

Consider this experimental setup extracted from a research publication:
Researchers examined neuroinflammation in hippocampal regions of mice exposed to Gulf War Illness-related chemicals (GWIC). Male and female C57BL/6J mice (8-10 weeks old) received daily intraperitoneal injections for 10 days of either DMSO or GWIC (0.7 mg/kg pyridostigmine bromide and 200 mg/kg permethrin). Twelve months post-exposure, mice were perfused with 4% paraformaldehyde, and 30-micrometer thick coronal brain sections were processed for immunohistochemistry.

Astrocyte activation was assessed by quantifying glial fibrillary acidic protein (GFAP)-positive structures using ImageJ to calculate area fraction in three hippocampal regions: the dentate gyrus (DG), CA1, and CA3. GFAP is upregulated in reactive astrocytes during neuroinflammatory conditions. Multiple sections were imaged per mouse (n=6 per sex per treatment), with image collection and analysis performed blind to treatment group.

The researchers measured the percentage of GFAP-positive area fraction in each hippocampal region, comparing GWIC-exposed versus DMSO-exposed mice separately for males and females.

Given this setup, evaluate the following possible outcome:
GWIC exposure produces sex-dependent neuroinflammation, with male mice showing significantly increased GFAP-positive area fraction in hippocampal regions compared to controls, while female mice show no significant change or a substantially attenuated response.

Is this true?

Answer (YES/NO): NO